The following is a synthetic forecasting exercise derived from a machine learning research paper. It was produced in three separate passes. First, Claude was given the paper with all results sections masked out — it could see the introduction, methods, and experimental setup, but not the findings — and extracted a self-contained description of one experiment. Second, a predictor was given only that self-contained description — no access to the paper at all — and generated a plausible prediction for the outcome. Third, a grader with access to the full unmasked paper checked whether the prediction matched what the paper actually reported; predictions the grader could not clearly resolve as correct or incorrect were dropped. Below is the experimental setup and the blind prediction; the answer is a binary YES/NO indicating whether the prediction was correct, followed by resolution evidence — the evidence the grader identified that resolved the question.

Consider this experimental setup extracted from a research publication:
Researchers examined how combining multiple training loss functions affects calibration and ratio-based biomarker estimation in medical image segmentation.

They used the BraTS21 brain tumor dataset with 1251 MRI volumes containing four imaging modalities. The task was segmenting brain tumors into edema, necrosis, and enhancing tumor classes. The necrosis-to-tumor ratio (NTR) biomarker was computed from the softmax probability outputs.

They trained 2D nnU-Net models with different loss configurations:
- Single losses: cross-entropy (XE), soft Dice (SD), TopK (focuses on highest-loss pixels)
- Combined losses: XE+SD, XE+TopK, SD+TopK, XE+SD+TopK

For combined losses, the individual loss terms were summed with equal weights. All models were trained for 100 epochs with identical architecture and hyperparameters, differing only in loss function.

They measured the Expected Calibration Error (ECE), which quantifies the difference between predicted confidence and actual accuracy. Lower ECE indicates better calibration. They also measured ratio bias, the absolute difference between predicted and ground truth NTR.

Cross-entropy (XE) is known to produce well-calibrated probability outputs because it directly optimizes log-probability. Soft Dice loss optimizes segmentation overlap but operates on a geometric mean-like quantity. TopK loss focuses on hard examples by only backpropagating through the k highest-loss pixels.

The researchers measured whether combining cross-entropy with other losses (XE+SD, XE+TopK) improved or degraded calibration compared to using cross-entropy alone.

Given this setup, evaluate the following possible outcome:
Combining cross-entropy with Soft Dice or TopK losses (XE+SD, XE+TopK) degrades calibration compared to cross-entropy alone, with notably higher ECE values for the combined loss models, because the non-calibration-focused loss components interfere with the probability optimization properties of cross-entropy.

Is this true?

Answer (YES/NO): NO